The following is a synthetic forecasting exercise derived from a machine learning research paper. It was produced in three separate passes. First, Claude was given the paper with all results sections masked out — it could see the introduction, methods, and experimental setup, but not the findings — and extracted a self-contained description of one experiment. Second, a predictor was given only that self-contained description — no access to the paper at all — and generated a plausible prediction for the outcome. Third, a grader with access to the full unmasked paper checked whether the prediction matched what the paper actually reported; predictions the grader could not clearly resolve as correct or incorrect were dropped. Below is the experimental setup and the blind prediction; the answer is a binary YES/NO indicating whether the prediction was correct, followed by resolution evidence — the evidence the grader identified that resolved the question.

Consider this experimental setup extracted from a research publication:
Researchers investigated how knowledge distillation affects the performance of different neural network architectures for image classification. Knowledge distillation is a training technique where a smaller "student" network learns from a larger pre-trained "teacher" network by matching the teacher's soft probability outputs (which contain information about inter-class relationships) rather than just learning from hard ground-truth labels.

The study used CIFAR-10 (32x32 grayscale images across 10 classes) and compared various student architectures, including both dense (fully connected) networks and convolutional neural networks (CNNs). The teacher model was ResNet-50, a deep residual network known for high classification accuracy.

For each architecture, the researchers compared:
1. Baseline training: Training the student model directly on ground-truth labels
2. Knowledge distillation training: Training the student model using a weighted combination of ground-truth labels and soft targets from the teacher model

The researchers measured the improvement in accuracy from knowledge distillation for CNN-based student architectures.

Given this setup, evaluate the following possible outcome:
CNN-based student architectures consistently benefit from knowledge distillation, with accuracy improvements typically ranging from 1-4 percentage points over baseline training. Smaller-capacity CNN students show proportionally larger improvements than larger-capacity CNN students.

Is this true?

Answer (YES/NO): NO